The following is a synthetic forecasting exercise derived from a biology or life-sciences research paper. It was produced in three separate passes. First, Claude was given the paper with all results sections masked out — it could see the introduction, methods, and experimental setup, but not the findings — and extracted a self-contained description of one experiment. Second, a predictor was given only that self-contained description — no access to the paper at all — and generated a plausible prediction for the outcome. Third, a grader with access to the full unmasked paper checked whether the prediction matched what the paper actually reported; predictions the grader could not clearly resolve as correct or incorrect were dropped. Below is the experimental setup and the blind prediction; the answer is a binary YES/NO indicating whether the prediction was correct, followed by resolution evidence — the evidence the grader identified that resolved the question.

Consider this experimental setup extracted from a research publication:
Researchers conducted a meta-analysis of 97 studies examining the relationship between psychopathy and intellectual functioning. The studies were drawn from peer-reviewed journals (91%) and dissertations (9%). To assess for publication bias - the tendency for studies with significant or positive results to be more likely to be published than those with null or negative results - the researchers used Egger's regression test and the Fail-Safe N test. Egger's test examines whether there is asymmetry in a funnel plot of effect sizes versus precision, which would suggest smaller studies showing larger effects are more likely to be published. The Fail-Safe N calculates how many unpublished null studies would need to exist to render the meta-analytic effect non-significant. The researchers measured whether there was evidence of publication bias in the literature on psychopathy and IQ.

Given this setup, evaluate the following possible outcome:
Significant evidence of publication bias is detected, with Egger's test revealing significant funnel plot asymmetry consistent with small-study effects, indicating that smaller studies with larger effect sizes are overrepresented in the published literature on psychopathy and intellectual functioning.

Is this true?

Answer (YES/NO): NO